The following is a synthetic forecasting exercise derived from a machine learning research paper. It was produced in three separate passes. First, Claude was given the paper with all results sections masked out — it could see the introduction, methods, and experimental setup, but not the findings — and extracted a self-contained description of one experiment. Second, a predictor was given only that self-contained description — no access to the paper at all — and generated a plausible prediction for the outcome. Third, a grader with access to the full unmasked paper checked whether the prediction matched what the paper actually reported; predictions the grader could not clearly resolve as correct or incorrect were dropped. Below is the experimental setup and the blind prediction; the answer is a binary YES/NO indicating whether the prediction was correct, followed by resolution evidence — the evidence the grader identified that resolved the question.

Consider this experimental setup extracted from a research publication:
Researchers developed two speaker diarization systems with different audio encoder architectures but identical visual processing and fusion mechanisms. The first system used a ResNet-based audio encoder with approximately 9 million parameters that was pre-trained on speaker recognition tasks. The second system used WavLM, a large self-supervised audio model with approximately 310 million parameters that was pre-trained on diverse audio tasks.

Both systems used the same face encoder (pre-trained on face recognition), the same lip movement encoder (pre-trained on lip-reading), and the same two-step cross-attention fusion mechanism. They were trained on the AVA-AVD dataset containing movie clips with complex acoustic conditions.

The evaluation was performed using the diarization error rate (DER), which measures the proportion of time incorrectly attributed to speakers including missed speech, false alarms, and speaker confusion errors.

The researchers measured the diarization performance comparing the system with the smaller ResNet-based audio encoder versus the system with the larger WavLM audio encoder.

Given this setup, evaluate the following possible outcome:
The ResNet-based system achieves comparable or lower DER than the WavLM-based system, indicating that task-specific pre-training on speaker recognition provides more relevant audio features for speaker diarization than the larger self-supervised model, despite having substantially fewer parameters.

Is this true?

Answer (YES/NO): NO